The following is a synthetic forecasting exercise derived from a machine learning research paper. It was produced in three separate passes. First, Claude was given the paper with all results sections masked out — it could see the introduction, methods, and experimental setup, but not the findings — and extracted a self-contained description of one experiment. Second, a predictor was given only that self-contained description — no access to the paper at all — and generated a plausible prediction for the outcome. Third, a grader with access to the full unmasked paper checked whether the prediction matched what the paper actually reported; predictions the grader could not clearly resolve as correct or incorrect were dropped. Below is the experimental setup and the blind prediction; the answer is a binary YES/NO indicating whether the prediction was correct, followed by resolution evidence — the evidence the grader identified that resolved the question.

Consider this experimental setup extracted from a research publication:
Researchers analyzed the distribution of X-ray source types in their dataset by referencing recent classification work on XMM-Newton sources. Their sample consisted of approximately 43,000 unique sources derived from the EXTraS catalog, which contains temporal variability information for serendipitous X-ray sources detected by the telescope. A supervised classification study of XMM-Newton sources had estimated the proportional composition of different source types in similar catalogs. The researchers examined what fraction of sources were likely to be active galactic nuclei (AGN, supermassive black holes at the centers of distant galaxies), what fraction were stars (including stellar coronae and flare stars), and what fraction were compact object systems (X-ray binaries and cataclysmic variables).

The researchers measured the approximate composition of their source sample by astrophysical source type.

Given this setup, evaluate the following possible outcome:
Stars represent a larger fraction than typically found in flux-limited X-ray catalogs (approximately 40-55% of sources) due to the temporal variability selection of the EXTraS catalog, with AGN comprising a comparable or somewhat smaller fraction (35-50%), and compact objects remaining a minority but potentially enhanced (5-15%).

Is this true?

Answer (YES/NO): NO